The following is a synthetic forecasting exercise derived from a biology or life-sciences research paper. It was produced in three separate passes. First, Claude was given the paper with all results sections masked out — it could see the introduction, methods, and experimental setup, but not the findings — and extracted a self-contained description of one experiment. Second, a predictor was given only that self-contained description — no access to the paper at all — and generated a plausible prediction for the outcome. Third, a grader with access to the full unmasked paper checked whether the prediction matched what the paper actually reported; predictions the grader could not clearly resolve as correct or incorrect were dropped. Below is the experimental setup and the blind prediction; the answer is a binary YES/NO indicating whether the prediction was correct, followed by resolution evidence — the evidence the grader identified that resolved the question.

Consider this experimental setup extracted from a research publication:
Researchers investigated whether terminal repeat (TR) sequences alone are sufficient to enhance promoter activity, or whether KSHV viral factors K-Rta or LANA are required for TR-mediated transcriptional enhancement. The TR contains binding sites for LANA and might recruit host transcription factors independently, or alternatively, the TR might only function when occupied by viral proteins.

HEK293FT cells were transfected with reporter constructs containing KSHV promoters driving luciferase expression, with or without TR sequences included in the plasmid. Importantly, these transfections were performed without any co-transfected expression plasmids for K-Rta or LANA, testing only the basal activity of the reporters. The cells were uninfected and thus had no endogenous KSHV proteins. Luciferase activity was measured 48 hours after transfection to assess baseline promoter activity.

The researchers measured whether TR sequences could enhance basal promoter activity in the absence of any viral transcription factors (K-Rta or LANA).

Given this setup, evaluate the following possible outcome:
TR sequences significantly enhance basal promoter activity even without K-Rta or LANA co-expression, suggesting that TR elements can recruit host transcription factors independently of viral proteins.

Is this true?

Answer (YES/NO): YES